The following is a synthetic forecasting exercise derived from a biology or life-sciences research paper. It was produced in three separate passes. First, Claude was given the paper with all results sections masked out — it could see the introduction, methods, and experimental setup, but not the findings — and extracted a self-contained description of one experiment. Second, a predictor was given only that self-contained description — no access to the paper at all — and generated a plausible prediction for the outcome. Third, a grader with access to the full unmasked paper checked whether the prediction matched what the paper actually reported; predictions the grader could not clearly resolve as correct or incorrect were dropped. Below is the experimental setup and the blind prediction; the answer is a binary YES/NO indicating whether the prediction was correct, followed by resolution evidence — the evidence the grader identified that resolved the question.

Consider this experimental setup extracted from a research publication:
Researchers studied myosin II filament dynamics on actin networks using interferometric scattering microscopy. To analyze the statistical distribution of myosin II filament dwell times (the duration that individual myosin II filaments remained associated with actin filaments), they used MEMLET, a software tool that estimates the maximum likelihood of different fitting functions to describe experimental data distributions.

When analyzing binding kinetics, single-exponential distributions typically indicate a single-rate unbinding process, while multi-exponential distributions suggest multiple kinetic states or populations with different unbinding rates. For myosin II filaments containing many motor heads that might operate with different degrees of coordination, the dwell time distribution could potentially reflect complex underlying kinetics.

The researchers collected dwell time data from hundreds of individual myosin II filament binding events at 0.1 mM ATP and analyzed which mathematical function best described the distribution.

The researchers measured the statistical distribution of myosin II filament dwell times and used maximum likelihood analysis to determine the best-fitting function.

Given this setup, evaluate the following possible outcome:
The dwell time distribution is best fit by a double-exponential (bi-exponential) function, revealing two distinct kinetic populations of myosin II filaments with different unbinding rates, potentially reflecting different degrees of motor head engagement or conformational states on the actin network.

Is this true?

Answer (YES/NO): YES